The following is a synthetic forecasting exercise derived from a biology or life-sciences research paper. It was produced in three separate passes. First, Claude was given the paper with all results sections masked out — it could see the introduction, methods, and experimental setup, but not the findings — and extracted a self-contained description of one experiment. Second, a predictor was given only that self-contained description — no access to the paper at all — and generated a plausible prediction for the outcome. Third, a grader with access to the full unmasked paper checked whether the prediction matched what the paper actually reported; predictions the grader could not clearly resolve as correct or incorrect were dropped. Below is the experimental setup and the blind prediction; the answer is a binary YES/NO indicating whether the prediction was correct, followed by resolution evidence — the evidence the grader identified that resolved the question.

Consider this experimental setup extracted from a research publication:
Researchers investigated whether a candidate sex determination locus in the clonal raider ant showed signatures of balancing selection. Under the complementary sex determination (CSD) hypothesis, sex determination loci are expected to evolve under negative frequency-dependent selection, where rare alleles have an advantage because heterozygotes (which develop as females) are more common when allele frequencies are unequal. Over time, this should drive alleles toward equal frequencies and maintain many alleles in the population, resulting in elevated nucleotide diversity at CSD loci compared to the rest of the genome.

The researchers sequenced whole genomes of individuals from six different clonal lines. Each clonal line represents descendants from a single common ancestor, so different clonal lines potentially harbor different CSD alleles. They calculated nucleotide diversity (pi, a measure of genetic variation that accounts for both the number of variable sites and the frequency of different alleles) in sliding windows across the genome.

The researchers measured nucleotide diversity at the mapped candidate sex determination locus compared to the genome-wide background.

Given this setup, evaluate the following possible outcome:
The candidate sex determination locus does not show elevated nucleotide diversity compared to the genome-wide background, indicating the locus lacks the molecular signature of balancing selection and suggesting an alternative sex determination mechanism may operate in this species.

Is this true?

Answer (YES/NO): NO